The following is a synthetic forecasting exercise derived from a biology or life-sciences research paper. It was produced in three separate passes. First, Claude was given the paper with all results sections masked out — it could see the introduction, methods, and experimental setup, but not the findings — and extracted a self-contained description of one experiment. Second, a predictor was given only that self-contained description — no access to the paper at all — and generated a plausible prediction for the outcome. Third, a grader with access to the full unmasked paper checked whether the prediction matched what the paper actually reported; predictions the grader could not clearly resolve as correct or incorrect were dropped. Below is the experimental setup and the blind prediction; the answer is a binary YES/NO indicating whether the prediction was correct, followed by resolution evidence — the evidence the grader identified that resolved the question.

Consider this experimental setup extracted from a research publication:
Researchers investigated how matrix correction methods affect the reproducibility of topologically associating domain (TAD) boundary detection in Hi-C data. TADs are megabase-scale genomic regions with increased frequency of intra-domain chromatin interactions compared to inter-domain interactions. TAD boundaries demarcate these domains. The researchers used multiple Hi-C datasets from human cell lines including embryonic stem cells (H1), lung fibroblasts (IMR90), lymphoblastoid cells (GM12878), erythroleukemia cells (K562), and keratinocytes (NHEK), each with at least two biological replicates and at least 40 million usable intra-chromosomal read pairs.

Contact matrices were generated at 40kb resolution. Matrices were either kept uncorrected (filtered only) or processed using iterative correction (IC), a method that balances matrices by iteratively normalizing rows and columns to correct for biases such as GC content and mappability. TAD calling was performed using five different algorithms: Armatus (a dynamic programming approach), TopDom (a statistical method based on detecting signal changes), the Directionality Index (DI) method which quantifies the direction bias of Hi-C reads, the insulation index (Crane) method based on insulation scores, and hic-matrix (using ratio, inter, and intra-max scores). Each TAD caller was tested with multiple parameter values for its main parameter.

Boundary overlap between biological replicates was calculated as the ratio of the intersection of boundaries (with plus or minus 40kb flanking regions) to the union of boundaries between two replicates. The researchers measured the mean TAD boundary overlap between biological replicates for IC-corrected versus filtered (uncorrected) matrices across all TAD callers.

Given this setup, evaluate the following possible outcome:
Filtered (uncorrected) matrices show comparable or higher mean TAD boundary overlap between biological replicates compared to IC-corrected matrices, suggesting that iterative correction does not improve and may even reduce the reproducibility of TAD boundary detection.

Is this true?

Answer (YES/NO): NO